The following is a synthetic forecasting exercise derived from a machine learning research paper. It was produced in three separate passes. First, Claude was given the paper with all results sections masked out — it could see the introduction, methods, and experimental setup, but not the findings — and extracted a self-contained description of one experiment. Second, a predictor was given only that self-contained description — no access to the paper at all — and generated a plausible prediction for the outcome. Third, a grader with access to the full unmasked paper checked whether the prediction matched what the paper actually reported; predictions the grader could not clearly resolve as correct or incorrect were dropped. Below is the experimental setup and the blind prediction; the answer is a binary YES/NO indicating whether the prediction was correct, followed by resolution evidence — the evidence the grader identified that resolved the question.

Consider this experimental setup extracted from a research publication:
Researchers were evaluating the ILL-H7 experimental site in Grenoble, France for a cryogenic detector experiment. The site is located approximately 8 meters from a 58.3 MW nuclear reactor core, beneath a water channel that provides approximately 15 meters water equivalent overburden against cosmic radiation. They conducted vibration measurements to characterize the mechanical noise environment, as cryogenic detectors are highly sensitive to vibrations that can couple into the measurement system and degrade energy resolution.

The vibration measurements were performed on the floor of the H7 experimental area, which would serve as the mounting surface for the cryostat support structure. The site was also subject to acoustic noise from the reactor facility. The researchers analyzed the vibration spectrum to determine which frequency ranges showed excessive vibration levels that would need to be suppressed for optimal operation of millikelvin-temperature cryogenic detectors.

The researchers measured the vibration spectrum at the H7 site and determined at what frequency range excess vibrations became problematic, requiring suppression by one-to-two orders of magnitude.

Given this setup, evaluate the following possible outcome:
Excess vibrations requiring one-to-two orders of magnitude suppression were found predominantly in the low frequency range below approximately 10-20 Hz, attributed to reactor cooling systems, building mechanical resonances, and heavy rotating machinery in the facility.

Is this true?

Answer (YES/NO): NO